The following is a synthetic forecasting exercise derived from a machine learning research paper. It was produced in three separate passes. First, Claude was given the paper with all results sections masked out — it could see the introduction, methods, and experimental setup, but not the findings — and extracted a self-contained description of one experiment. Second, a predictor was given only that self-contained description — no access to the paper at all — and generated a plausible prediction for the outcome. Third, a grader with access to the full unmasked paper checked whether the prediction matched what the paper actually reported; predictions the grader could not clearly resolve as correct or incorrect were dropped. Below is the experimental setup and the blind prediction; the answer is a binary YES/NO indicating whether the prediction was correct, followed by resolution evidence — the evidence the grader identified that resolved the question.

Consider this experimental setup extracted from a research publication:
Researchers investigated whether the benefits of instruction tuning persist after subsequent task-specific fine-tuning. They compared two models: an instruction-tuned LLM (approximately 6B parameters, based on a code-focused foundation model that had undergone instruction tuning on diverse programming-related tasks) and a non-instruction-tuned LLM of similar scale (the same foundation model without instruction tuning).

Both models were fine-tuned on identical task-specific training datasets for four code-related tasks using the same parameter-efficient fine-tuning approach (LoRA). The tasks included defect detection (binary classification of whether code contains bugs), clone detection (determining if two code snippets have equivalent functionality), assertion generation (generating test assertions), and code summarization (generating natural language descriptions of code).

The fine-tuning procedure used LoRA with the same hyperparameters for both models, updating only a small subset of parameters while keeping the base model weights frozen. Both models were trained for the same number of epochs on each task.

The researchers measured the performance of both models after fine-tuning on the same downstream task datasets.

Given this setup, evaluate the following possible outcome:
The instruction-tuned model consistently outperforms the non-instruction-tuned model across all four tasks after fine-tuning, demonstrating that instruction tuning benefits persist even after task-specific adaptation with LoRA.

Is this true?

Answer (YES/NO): YES